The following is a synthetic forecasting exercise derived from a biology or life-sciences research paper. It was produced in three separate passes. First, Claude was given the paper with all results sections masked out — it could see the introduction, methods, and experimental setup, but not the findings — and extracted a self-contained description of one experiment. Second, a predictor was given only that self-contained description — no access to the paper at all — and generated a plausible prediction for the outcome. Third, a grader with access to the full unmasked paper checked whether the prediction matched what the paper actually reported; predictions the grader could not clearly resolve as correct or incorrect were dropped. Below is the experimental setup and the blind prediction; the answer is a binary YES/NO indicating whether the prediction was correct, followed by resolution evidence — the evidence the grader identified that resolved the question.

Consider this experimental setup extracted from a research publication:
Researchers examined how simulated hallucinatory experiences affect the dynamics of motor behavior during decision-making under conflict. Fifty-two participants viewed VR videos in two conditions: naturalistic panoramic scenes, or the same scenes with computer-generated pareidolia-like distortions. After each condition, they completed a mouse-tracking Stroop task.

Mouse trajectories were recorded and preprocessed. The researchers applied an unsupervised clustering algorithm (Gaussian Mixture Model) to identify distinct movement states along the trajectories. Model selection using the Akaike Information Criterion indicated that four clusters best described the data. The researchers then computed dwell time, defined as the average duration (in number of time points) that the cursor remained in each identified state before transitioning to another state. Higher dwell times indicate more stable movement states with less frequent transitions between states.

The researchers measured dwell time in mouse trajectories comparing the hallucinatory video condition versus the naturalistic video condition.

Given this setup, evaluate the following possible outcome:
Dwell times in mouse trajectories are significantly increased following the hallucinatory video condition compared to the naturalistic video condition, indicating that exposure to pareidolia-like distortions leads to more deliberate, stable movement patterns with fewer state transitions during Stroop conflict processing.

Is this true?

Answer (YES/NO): NO